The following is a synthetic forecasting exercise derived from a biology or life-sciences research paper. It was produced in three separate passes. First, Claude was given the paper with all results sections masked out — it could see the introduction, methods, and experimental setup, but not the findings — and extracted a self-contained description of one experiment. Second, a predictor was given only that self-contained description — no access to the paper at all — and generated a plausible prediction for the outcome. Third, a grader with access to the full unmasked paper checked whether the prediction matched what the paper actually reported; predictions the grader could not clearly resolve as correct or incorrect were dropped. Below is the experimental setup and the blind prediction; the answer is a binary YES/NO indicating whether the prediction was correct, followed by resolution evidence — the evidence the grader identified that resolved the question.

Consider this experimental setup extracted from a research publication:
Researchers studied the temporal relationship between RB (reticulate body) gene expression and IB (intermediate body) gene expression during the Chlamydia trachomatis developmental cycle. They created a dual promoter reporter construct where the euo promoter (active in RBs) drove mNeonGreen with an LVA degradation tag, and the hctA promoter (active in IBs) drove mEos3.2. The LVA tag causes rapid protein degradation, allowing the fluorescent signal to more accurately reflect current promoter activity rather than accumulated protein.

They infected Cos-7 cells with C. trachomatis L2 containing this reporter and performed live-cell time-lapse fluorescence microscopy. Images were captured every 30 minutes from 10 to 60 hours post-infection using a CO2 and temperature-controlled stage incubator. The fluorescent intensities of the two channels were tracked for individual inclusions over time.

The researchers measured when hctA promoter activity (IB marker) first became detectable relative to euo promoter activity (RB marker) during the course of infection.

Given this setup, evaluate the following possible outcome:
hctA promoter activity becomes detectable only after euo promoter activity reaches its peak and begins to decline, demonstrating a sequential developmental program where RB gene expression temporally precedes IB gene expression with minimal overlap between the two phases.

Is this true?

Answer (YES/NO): NO